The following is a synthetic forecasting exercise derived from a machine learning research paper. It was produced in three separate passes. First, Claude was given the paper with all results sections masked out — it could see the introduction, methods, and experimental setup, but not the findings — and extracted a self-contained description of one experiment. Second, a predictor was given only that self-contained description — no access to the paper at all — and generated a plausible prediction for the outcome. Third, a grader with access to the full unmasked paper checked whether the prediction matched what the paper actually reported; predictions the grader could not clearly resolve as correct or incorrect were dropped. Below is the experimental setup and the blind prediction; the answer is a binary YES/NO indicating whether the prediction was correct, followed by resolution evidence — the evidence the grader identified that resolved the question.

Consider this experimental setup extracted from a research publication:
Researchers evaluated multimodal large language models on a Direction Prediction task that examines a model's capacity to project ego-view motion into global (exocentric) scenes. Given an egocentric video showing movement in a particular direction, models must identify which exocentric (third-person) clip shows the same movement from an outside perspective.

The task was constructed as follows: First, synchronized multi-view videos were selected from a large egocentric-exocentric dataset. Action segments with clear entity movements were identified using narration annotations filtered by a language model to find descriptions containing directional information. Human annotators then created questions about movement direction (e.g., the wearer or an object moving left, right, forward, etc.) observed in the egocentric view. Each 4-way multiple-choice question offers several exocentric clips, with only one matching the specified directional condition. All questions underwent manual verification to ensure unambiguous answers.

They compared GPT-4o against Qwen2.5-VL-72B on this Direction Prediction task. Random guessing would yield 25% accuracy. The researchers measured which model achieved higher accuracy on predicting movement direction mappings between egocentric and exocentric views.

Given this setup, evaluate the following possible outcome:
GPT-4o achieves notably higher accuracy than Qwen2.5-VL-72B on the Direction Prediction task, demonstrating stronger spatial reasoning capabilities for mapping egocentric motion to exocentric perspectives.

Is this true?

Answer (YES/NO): NO